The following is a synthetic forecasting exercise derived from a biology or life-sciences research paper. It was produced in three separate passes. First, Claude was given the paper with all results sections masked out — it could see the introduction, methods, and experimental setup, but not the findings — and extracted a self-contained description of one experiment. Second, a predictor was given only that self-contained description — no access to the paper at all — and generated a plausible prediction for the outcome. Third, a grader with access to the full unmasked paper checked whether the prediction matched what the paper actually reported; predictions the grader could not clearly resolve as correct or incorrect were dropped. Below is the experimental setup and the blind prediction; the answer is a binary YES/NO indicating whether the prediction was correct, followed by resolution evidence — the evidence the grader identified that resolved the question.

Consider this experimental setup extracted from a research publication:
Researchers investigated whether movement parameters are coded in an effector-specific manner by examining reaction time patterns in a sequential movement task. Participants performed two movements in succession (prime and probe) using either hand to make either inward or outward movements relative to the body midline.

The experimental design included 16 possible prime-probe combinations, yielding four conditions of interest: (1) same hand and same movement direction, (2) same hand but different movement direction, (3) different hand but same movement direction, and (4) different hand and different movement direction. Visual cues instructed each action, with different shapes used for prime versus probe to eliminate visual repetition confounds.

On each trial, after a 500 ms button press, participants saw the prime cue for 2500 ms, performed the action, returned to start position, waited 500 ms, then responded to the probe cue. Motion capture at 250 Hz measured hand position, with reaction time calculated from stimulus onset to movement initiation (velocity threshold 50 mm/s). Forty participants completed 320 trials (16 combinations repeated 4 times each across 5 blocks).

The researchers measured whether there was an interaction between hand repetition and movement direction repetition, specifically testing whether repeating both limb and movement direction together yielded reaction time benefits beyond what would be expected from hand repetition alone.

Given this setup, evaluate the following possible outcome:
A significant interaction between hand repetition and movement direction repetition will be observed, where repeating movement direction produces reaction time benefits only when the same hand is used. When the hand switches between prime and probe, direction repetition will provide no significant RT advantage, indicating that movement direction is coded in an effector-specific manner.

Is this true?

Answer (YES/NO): YES